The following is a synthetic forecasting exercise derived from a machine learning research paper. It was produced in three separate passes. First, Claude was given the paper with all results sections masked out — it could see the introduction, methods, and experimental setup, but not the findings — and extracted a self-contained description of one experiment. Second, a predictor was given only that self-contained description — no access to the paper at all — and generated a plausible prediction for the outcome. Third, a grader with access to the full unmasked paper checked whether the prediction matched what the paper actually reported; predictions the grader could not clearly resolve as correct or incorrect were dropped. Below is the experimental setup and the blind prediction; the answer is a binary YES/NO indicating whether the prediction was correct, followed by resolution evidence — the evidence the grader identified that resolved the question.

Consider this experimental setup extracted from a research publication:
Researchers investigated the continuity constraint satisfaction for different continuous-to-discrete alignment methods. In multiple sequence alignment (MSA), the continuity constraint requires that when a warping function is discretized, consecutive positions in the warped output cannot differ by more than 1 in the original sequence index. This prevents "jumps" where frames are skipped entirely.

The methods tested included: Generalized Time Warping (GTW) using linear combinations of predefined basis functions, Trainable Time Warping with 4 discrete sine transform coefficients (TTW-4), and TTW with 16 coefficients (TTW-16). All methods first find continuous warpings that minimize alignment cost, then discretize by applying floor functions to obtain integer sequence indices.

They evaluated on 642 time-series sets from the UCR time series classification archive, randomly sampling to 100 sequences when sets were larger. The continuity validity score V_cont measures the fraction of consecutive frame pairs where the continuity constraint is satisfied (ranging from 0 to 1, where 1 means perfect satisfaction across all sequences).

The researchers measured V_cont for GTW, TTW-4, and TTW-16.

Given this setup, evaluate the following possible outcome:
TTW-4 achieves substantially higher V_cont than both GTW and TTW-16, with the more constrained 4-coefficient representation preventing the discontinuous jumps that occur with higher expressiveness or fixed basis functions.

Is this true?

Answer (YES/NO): NO